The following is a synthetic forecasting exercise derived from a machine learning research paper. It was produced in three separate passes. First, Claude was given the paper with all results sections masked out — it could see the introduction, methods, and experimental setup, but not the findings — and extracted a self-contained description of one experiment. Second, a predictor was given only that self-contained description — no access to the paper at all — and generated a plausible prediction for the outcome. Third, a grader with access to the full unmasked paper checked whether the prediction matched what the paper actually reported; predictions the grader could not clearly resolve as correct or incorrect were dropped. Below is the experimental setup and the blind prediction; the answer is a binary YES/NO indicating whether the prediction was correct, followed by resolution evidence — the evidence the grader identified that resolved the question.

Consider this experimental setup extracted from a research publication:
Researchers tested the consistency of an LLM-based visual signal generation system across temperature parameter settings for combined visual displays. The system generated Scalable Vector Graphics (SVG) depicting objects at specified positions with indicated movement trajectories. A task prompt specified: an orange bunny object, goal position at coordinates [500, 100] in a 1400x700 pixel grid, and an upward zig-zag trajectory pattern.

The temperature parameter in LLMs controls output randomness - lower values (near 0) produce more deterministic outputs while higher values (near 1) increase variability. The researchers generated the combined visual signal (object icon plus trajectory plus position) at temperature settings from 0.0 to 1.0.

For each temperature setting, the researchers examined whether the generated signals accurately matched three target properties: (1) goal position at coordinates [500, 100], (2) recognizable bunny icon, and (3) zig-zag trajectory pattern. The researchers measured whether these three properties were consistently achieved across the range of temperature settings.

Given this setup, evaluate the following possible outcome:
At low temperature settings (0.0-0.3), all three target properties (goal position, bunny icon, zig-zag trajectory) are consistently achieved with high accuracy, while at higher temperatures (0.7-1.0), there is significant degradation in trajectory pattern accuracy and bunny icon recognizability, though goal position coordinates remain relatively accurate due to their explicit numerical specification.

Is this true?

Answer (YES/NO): NO